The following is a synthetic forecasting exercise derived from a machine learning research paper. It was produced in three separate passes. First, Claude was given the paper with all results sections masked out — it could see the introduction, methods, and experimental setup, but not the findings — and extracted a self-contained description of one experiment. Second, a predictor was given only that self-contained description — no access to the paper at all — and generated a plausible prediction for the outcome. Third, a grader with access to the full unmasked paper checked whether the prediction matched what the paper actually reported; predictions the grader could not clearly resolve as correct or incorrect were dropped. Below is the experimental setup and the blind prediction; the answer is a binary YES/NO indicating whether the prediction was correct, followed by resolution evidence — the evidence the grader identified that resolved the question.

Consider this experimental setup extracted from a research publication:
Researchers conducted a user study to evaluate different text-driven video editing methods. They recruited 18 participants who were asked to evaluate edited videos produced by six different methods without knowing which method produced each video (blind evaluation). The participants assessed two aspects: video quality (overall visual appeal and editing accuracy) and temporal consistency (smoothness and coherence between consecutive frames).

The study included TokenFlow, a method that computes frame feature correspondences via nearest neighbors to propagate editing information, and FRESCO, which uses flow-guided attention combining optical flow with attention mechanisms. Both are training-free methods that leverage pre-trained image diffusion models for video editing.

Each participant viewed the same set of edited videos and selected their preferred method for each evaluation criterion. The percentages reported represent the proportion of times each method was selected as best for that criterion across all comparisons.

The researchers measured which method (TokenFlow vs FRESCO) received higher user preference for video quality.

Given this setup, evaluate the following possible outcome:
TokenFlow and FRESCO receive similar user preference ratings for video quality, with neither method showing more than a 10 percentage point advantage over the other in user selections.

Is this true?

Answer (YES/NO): YES